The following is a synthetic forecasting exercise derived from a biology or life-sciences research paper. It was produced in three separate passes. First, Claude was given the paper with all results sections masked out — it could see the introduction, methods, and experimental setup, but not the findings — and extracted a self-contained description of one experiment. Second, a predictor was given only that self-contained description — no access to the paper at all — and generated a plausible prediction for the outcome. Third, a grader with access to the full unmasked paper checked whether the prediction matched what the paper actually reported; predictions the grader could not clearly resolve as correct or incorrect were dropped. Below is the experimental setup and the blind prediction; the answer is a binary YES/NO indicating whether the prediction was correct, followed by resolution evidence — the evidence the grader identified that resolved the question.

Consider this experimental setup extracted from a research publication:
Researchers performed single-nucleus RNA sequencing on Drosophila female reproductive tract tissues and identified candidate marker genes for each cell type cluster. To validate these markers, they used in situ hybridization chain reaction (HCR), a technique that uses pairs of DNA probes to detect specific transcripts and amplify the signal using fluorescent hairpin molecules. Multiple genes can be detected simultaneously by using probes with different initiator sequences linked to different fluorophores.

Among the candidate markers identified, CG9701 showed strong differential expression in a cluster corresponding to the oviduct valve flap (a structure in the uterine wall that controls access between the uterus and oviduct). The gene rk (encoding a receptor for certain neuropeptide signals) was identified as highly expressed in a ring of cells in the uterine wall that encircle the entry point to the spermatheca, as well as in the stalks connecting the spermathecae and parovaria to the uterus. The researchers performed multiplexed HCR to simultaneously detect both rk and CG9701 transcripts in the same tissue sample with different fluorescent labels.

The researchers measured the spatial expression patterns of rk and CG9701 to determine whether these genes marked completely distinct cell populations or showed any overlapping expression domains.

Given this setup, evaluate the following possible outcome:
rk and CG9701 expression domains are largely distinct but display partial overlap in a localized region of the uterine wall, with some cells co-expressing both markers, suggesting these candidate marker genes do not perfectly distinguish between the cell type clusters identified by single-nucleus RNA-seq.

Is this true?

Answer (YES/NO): NO